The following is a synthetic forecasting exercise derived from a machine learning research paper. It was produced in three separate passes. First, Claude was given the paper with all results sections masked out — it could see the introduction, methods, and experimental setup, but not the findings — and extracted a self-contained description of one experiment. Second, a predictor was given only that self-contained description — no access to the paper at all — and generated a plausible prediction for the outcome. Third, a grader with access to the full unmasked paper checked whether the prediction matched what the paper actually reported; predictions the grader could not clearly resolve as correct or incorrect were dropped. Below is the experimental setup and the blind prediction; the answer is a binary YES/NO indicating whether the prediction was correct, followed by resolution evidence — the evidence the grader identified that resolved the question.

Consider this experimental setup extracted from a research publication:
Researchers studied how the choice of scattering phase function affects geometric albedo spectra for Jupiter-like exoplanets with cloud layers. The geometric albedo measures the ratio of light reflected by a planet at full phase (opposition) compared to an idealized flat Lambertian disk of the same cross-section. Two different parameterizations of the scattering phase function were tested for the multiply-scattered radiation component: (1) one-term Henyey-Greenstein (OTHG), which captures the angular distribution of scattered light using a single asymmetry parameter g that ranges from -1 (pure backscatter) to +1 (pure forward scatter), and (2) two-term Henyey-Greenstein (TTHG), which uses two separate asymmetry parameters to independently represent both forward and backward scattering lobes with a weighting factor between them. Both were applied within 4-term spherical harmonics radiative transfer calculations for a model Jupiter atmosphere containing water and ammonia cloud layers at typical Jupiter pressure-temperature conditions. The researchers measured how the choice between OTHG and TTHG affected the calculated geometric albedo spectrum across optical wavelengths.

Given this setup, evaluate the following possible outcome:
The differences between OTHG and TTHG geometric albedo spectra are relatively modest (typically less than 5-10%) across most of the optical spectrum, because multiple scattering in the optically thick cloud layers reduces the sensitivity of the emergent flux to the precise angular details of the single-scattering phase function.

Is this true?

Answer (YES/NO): NO